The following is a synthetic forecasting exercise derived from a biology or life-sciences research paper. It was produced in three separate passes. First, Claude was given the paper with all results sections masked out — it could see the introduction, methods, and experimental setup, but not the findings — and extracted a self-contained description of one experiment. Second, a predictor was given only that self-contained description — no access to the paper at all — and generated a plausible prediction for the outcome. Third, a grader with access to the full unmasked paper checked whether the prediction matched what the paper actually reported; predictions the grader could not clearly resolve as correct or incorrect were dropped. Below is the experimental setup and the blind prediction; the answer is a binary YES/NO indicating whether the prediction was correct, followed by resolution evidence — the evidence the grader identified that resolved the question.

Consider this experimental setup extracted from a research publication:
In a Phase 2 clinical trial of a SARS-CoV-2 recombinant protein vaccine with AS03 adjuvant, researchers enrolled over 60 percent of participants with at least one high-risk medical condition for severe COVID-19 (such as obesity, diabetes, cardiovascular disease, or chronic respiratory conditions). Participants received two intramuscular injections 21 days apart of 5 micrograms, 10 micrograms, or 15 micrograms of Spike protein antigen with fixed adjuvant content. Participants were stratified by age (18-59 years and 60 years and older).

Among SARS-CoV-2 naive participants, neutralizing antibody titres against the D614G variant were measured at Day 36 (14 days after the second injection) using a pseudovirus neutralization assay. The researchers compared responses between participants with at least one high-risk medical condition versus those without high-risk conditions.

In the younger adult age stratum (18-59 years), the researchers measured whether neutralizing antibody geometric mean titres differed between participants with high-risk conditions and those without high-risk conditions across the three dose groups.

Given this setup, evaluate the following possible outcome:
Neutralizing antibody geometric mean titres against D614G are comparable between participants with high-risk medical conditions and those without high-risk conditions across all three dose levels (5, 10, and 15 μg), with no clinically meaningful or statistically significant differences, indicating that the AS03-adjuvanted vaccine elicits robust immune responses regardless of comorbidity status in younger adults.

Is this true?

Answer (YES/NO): NO